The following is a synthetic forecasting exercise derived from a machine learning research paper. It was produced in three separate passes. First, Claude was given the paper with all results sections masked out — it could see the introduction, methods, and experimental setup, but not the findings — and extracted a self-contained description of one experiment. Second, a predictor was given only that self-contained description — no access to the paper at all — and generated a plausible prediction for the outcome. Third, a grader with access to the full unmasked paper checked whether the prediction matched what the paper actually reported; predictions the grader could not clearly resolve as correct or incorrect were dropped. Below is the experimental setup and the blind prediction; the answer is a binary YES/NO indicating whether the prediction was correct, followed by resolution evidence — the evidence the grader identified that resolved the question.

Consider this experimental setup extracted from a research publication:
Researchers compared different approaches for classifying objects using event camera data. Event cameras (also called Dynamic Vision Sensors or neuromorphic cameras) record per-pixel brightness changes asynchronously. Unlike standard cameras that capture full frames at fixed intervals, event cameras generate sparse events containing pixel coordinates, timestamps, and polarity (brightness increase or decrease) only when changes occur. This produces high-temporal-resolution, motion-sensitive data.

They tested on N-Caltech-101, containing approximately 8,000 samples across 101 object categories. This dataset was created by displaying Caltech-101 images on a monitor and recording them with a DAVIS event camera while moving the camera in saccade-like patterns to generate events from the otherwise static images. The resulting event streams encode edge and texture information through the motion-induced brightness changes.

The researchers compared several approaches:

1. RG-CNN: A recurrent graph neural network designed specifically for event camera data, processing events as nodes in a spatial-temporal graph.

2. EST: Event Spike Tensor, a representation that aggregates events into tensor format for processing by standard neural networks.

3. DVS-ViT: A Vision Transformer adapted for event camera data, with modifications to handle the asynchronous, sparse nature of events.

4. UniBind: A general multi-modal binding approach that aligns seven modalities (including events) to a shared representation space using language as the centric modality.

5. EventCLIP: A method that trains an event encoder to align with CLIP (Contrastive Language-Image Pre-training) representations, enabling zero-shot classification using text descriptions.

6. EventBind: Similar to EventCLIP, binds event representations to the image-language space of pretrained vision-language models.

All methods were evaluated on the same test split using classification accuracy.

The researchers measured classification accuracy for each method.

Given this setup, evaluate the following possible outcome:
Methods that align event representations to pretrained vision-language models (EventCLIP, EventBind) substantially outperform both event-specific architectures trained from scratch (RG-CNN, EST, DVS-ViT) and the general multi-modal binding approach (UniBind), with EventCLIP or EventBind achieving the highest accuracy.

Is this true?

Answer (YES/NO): NO